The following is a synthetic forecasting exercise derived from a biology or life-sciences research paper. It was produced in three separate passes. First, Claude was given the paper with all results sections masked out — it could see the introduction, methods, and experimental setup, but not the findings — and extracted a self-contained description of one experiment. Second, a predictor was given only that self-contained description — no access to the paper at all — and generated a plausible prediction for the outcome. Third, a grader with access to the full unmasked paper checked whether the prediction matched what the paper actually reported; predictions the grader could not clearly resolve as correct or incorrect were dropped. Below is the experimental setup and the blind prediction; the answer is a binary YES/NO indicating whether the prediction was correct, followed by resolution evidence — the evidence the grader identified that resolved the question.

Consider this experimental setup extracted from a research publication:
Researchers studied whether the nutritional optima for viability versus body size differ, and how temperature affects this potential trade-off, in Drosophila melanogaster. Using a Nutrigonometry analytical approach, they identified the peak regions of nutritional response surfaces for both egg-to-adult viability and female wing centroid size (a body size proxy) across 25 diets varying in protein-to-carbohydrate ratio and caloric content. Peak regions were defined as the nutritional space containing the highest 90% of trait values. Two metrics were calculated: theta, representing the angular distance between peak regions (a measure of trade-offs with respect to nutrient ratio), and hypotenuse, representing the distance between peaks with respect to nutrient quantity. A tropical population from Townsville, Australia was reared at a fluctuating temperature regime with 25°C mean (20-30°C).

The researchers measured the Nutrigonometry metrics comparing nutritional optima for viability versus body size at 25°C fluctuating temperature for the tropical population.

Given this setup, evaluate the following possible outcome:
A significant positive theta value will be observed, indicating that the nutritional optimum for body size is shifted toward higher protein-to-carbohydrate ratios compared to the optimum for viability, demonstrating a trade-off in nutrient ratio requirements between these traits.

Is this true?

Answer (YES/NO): NO